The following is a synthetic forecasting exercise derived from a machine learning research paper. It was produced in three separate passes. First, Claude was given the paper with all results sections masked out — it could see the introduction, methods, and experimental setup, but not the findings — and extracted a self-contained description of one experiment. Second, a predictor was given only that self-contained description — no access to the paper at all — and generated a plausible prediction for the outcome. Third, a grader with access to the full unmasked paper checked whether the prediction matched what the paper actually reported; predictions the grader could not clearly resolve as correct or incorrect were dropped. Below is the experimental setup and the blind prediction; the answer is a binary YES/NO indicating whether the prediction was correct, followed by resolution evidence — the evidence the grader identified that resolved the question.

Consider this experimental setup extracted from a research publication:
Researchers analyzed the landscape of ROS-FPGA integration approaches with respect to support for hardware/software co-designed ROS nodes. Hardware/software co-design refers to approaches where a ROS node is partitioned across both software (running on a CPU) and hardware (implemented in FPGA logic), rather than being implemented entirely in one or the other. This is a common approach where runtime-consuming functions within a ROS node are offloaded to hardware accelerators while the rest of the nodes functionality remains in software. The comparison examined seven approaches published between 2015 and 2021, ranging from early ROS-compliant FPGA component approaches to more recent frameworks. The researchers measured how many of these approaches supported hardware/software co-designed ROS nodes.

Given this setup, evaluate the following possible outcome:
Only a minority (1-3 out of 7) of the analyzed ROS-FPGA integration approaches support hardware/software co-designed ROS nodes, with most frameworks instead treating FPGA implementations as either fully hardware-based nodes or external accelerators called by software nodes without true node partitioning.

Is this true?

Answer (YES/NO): NO